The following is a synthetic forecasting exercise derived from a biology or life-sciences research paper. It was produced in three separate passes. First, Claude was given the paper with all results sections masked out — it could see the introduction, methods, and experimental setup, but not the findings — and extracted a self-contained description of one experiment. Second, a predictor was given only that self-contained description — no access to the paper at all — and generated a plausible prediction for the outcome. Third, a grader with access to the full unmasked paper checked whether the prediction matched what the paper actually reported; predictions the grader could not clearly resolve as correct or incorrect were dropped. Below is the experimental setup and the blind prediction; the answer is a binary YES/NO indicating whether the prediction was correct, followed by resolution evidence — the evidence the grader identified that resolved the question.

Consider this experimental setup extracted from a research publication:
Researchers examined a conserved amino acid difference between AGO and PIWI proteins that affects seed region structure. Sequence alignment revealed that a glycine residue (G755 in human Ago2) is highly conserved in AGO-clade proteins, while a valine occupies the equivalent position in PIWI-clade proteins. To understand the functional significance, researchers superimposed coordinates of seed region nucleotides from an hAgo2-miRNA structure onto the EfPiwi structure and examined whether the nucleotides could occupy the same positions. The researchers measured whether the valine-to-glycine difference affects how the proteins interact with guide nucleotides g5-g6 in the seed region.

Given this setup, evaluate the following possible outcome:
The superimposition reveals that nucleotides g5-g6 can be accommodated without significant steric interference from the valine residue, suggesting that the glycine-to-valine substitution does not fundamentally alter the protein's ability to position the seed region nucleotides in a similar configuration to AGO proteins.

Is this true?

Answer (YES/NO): NO